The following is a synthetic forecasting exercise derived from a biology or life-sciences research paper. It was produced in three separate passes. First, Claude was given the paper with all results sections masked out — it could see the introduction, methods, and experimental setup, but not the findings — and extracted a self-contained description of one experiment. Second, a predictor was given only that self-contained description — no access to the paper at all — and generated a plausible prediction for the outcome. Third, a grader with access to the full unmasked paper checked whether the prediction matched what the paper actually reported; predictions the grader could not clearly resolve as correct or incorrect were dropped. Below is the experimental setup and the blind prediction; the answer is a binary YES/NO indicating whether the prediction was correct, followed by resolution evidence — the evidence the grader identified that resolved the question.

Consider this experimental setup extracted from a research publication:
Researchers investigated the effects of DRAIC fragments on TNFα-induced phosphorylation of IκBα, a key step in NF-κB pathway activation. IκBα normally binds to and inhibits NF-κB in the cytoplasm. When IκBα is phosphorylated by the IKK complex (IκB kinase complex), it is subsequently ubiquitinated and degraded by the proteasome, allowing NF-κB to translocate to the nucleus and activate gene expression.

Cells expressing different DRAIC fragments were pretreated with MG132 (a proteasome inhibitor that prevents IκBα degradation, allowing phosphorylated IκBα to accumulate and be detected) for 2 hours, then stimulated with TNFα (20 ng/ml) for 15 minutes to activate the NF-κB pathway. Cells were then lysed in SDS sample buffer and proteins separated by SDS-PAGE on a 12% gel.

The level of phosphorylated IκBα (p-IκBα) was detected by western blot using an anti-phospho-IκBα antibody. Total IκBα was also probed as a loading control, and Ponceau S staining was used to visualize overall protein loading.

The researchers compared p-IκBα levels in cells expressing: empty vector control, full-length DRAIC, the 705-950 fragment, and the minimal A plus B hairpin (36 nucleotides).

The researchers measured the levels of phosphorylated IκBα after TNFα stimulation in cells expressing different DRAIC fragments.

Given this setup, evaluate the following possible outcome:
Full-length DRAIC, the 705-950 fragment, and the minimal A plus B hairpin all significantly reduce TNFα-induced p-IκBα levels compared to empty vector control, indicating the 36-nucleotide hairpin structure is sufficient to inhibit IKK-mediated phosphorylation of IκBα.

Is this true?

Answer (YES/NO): YES